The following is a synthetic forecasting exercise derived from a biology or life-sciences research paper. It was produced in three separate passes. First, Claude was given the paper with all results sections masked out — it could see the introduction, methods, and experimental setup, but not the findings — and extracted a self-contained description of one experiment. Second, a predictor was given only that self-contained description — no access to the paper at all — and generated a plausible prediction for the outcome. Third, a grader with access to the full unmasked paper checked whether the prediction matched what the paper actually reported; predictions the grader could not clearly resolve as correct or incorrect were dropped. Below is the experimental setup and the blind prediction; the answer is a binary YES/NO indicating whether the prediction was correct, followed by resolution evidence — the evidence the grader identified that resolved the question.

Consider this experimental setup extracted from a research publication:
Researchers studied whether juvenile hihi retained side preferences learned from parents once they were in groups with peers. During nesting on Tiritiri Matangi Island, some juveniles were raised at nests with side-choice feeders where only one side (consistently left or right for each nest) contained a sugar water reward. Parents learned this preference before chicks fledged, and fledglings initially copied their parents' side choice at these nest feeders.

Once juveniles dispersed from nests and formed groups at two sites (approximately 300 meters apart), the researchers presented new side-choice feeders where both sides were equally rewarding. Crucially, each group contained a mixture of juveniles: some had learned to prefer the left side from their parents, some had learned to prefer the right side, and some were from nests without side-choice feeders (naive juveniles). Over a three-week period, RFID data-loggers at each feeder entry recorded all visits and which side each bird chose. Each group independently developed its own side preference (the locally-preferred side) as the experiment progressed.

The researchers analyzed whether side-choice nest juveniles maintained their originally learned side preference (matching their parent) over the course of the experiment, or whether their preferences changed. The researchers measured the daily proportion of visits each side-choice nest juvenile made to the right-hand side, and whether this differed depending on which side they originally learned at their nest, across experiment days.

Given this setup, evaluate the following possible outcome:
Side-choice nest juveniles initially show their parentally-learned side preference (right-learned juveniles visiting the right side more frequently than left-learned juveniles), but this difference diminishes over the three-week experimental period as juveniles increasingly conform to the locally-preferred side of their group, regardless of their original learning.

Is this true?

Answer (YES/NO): NO